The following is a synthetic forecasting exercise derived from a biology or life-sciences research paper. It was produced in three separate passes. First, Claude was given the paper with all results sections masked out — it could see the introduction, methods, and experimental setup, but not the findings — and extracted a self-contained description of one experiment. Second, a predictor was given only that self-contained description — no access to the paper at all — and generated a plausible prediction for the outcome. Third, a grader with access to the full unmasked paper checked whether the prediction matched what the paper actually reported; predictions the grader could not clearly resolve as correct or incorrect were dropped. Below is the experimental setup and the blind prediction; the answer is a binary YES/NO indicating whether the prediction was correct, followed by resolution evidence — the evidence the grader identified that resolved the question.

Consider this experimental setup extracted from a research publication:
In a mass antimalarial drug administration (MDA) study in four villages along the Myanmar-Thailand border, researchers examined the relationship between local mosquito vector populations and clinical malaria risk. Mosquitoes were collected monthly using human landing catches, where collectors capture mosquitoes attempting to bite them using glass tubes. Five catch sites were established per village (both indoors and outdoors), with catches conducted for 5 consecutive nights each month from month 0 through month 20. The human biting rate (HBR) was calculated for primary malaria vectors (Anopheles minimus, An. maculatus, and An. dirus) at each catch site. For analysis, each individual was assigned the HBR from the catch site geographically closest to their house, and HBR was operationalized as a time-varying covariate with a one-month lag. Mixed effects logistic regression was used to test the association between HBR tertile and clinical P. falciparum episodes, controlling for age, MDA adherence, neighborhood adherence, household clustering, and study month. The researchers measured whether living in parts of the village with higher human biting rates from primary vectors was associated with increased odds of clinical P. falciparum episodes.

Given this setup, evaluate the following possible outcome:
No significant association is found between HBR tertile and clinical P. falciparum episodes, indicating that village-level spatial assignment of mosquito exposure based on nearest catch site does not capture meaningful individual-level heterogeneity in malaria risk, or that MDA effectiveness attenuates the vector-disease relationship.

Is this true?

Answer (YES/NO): NO